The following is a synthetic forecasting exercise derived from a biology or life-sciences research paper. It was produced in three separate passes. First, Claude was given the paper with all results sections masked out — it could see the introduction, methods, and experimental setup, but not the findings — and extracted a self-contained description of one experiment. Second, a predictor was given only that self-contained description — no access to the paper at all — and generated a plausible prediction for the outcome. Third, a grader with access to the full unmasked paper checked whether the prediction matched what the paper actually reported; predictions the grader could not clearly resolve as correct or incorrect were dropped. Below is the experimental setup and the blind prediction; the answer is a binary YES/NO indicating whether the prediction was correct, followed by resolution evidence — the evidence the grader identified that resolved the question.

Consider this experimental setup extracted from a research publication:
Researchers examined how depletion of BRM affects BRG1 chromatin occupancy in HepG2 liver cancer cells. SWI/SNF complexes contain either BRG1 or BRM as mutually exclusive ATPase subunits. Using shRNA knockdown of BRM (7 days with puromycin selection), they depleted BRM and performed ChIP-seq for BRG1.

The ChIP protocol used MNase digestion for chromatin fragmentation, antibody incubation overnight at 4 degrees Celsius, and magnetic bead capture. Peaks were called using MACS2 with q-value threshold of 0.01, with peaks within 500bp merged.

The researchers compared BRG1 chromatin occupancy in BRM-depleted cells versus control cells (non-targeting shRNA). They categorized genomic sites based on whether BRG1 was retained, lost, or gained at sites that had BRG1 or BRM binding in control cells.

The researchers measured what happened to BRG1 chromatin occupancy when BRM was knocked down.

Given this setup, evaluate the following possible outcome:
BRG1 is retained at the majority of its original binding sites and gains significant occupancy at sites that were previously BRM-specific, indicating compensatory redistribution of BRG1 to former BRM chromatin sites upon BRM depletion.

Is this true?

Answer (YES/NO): NO